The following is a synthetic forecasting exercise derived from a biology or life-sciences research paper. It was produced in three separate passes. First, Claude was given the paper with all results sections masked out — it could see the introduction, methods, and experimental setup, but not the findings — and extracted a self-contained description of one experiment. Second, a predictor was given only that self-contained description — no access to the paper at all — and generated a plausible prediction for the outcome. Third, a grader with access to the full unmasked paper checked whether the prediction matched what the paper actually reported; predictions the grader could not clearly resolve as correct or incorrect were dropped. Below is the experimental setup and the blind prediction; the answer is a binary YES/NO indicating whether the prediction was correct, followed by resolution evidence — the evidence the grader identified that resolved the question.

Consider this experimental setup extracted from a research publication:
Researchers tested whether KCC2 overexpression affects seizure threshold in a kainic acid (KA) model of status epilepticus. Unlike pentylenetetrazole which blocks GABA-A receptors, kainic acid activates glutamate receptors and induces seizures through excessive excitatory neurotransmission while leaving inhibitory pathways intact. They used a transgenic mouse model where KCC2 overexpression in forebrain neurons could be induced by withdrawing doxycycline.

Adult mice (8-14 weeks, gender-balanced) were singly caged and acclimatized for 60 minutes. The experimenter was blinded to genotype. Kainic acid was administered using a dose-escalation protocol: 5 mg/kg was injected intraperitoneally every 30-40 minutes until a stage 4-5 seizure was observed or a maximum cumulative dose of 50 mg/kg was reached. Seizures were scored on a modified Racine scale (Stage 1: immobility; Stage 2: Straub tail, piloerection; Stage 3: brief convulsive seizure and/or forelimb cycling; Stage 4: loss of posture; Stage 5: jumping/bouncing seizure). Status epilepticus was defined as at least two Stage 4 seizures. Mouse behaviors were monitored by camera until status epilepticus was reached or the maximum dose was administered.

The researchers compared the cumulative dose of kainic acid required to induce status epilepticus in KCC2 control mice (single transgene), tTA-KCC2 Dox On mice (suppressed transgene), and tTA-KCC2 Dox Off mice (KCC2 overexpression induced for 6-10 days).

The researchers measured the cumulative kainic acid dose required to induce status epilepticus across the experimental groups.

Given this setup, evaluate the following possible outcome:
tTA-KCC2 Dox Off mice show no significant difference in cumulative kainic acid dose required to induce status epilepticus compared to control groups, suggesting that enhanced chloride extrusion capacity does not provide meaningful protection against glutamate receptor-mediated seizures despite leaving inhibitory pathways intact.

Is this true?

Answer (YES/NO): NO